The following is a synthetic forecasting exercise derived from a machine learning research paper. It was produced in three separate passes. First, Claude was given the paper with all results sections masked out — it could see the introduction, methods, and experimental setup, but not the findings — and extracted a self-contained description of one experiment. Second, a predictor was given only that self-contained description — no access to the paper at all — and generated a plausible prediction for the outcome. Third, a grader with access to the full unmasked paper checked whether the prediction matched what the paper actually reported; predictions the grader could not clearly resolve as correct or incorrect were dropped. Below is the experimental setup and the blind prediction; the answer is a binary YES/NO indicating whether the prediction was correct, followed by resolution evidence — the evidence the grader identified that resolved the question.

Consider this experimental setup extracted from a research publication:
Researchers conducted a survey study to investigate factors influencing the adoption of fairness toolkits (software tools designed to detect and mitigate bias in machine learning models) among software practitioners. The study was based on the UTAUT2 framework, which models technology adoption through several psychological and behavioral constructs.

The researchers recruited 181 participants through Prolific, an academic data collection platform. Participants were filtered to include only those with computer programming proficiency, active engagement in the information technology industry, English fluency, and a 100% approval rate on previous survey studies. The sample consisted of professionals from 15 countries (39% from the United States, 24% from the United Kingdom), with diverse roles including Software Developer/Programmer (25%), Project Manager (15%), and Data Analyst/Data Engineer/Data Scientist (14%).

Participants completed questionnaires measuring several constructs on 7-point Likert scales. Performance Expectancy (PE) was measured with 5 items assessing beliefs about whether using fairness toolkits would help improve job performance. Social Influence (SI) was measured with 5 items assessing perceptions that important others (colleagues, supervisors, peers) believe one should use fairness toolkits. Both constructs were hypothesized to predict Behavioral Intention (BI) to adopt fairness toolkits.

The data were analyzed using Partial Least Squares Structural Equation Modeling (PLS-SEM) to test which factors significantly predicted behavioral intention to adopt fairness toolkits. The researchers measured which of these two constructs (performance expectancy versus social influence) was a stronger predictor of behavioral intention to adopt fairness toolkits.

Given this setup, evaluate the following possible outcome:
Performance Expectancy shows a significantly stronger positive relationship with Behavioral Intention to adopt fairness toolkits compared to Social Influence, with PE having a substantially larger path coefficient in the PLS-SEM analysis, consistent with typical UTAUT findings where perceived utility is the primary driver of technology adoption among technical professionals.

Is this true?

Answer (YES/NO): YES